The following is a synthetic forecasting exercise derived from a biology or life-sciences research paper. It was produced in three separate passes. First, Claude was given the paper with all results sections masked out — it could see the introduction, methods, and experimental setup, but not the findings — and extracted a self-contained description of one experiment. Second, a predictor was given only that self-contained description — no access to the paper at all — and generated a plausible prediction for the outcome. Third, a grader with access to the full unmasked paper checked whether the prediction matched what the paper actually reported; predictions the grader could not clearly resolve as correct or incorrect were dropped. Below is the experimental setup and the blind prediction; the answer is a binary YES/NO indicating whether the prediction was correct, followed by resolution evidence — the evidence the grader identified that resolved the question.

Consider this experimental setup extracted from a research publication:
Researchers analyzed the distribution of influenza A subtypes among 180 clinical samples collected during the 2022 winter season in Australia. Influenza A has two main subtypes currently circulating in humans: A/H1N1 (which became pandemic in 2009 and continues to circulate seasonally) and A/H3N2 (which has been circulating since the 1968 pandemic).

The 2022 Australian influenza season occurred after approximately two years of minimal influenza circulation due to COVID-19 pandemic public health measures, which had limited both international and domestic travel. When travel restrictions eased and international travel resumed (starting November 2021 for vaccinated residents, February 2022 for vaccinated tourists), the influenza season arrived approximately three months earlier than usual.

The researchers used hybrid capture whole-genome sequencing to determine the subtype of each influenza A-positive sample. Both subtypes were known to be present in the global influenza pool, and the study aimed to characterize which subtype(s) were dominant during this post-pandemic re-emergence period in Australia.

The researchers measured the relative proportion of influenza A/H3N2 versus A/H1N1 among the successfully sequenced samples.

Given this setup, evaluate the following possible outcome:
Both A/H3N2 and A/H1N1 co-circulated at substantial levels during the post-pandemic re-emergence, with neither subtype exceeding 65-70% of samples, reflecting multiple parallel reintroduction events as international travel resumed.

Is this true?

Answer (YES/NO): NO